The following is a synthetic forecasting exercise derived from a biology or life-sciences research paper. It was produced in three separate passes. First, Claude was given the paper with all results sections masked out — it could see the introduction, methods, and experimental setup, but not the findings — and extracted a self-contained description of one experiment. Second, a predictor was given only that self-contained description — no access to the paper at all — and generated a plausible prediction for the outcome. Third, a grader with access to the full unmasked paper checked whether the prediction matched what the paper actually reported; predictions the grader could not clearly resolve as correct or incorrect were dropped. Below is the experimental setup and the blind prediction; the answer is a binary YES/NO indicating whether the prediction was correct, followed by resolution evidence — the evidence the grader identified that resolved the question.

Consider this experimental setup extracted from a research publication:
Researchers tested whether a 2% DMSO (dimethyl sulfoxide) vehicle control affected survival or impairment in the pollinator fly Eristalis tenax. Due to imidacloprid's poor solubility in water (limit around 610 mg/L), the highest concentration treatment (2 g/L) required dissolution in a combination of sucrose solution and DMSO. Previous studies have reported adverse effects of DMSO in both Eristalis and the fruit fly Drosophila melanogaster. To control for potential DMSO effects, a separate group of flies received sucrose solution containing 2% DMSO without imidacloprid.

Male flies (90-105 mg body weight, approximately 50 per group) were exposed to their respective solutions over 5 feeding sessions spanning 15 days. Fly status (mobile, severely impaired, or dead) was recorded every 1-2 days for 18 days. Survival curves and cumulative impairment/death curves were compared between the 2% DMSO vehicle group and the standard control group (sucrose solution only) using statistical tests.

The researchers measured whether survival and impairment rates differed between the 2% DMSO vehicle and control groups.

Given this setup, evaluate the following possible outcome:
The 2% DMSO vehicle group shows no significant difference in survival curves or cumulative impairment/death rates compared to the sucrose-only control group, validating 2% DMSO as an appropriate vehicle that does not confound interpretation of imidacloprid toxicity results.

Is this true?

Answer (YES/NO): YES